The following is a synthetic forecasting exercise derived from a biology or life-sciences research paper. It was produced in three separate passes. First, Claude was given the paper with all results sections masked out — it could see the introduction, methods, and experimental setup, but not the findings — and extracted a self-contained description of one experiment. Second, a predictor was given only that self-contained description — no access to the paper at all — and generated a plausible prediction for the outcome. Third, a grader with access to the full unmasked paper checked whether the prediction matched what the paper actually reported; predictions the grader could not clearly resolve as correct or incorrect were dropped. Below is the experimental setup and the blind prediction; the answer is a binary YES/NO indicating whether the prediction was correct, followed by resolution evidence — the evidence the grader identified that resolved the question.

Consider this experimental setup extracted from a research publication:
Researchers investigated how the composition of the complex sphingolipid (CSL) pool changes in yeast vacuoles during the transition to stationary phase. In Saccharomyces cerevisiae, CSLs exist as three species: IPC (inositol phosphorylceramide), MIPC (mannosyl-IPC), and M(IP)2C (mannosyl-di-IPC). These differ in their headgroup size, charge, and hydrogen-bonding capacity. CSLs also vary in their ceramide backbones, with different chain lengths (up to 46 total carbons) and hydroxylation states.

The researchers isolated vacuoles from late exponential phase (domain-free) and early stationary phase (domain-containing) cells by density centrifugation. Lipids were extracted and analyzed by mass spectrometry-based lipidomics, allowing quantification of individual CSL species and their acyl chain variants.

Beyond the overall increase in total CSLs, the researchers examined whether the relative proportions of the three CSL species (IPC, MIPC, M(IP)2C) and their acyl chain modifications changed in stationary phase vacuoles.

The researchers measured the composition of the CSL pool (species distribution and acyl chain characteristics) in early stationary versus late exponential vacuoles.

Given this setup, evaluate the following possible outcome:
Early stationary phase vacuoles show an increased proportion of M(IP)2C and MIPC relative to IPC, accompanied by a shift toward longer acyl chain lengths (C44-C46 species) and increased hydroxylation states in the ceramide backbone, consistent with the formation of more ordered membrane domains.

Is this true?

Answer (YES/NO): NO